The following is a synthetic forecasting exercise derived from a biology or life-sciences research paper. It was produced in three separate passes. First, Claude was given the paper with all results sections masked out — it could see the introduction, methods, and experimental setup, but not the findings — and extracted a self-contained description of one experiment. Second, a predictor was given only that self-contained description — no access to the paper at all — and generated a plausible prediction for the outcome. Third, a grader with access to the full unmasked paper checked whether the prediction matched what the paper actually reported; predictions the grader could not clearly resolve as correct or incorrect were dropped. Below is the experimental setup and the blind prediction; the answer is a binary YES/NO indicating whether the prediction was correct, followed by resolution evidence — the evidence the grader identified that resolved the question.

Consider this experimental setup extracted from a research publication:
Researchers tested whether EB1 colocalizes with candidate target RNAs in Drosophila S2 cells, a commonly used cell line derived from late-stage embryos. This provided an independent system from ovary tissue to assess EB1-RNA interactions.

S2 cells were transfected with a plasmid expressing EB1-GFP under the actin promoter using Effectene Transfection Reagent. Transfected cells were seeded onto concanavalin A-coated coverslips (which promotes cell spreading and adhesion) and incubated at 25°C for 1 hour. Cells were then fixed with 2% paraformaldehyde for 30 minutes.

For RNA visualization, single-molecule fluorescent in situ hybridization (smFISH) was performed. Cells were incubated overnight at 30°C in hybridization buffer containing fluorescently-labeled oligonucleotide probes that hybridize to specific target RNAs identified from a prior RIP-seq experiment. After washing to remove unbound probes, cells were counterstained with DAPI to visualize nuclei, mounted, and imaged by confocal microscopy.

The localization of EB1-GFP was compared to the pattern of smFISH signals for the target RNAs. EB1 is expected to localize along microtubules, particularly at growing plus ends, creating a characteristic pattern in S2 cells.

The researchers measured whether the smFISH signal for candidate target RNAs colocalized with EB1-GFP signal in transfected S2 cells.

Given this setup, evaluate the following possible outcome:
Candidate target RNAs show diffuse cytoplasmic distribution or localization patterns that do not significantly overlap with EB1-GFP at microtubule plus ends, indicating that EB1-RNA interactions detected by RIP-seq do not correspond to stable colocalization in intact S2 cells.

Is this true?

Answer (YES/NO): YES